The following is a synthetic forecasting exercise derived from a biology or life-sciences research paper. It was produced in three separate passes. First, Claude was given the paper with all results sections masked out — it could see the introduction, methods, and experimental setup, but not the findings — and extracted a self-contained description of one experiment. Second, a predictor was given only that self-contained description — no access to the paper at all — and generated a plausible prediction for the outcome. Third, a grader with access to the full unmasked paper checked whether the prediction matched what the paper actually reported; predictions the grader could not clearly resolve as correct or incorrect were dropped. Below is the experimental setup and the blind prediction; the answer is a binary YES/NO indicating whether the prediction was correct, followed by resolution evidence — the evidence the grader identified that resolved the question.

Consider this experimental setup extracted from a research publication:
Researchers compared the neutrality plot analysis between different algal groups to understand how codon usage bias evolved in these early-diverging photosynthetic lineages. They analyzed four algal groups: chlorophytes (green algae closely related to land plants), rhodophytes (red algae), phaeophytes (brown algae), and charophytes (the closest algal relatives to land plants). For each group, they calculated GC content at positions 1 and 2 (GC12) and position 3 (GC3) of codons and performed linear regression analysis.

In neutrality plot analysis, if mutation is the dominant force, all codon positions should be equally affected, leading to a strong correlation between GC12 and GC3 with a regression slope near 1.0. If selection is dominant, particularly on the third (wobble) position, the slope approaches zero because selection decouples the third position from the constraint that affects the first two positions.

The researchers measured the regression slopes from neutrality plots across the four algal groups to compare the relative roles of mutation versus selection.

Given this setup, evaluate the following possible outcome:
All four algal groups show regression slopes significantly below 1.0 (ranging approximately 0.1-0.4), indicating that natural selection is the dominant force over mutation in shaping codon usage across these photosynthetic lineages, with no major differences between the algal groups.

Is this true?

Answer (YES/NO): NO